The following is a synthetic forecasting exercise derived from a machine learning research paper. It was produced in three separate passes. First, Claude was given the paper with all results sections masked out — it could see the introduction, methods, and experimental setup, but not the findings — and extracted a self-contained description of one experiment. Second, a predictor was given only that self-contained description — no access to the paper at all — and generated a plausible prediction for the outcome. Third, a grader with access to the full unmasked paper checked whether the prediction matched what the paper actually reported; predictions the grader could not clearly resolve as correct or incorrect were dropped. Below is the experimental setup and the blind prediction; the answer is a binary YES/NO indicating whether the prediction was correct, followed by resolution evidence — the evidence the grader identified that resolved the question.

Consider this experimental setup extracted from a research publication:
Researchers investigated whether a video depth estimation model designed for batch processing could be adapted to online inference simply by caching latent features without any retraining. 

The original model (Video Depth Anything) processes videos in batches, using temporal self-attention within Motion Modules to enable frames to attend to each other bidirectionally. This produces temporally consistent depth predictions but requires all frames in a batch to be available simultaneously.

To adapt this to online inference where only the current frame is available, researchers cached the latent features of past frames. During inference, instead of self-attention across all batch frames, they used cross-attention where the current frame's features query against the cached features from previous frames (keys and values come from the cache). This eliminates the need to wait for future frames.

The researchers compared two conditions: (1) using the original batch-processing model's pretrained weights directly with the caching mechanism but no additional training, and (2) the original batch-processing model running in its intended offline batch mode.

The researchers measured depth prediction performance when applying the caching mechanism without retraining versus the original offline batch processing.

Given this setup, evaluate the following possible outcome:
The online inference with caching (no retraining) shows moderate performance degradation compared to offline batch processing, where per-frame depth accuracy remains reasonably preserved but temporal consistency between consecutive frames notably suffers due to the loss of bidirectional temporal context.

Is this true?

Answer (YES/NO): NO